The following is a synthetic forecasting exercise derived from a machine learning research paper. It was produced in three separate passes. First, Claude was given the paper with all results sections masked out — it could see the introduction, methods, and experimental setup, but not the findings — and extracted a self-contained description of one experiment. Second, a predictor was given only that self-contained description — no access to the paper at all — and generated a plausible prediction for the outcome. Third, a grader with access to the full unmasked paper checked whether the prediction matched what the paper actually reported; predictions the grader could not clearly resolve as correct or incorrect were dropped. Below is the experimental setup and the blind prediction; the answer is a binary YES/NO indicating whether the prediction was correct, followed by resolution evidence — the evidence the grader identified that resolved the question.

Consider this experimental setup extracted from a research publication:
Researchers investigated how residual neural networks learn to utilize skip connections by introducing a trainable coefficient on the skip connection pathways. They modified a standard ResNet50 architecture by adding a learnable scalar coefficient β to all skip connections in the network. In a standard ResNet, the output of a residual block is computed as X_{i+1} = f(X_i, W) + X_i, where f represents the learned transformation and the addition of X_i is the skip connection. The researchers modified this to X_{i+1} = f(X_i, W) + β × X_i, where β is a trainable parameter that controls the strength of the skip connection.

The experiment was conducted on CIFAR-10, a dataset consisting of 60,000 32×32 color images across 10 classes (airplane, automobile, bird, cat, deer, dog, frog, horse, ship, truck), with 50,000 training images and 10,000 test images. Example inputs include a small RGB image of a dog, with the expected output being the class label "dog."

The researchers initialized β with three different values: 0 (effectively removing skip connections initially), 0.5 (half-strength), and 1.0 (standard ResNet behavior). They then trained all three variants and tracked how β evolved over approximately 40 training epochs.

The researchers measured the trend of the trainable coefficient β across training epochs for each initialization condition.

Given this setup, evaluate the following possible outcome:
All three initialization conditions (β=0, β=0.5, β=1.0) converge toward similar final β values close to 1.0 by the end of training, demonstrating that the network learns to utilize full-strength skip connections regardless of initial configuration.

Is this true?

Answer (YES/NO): YES